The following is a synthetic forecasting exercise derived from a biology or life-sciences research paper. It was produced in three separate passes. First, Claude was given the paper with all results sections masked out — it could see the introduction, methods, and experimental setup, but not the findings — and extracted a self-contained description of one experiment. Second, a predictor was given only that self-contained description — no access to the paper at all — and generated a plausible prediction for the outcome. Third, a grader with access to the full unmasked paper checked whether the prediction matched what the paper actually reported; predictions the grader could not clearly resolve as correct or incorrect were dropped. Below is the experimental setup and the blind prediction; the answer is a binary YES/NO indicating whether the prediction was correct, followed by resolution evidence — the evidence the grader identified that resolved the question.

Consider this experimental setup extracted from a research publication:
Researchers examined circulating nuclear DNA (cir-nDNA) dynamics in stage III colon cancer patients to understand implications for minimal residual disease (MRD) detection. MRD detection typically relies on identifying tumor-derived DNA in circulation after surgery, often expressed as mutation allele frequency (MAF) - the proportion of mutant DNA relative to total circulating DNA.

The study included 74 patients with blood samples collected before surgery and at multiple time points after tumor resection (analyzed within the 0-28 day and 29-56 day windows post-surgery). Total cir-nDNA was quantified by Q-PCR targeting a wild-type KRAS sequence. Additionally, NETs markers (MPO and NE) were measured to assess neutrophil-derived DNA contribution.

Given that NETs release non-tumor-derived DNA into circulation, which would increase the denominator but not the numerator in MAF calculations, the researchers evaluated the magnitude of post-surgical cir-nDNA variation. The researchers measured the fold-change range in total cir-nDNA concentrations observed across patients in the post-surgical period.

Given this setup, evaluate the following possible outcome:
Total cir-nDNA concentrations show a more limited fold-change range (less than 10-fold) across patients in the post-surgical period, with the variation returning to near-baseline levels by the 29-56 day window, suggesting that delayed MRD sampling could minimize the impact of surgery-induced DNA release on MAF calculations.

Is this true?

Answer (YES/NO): NO